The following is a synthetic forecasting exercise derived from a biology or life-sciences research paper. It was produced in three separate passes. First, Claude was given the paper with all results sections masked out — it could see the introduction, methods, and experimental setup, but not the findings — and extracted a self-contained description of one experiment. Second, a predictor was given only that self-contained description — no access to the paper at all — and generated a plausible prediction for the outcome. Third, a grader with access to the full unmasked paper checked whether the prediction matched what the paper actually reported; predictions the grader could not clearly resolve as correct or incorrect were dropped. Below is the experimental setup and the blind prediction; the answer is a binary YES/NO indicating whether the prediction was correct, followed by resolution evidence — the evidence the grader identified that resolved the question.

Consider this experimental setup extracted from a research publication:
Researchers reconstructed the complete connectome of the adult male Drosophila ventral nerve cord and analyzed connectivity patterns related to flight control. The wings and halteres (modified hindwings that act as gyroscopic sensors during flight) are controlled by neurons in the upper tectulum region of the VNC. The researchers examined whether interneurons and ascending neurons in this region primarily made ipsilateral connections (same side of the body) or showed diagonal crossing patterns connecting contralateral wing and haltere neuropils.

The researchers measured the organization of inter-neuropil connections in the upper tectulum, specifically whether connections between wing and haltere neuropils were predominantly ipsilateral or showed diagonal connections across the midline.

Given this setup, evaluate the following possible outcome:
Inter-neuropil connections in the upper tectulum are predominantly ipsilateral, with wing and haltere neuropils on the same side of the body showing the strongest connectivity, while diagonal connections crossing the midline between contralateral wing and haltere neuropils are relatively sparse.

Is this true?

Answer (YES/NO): NO